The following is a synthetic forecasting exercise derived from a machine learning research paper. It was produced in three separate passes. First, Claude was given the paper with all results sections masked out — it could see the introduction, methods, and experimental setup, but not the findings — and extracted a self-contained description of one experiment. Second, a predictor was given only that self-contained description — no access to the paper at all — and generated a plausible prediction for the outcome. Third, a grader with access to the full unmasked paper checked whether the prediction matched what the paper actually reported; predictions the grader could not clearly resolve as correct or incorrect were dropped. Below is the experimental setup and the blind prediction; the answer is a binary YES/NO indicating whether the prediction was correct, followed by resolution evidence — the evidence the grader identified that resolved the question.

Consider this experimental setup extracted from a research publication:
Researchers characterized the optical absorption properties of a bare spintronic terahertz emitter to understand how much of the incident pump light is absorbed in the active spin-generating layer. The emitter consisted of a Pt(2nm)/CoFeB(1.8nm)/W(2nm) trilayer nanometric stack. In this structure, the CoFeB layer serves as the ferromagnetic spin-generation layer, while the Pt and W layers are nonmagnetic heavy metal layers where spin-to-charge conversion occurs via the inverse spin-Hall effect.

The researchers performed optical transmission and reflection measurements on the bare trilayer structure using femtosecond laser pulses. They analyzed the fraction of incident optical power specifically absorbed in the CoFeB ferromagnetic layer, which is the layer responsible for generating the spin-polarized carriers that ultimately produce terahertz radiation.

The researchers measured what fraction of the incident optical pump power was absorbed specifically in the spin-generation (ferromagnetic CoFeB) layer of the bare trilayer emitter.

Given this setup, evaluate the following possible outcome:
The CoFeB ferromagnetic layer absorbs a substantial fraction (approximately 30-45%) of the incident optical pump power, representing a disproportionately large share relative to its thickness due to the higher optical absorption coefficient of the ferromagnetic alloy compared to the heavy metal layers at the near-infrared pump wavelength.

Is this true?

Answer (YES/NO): NO